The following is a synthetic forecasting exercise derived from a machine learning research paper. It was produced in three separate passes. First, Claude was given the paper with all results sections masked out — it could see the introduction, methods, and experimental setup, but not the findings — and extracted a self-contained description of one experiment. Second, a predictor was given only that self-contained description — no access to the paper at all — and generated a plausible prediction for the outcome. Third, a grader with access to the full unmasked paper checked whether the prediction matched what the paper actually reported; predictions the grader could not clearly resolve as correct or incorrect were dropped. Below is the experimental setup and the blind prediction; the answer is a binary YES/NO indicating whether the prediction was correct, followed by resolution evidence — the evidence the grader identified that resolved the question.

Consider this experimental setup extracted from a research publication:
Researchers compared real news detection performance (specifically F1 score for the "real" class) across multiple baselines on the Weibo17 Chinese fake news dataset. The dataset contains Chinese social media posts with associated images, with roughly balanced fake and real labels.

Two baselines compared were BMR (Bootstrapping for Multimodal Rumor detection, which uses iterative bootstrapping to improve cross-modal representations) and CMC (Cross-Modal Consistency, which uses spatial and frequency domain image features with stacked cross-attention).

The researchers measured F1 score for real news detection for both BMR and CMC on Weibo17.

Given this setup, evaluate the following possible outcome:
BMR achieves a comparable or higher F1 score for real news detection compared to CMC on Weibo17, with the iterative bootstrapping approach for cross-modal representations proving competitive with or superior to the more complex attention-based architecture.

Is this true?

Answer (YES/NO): YES